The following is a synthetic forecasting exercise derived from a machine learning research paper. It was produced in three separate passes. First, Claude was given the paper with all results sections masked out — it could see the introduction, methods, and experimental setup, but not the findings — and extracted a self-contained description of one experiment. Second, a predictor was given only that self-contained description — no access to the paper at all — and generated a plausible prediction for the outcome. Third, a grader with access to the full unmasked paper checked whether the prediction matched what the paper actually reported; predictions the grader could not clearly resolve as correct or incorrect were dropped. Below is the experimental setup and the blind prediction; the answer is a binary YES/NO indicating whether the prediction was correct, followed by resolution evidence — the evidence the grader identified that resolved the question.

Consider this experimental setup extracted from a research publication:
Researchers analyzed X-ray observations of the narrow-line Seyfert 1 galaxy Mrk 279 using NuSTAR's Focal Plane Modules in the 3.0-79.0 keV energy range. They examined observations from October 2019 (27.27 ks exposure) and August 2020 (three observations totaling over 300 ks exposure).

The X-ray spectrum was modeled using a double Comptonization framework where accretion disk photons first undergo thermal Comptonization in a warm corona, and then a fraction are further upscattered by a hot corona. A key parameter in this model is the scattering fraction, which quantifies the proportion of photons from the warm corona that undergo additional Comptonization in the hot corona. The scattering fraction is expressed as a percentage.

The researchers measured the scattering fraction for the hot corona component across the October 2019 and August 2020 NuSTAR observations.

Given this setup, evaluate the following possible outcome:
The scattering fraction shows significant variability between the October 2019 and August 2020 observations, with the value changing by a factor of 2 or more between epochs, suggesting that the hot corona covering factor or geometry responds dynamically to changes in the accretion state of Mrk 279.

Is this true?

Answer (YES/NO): YES